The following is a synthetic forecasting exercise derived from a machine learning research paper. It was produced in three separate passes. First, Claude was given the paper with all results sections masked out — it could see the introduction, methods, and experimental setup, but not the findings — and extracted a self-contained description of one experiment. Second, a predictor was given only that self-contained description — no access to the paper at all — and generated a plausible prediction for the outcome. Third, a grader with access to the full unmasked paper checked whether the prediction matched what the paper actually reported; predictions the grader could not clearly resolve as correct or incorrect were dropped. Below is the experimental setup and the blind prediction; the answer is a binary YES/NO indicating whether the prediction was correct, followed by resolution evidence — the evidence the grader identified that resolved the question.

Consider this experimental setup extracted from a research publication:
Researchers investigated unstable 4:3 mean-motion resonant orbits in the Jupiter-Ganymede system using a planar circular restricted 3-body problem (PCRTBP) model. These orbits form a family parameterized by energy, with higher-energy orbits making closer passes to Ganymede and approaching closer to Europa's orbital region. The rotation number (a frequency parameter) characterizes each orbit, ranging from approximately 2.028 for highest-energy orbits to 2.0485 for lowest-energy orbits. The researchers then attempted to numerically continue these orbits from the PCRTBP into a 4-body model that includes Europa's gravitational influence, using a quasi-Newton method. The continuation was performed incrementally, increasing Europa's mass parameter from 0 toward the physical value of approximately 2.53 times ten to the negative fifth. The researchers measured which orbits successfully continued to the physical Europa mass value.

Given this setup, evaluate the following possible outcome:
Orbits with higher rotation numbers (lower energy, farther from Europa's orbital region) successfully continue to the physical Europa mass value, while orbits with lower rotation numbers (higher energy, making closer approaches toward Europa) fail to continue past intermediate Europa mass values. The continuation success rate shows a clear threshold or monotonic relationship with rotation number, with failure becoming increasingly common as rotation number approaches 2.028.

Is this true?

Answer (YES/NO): YES